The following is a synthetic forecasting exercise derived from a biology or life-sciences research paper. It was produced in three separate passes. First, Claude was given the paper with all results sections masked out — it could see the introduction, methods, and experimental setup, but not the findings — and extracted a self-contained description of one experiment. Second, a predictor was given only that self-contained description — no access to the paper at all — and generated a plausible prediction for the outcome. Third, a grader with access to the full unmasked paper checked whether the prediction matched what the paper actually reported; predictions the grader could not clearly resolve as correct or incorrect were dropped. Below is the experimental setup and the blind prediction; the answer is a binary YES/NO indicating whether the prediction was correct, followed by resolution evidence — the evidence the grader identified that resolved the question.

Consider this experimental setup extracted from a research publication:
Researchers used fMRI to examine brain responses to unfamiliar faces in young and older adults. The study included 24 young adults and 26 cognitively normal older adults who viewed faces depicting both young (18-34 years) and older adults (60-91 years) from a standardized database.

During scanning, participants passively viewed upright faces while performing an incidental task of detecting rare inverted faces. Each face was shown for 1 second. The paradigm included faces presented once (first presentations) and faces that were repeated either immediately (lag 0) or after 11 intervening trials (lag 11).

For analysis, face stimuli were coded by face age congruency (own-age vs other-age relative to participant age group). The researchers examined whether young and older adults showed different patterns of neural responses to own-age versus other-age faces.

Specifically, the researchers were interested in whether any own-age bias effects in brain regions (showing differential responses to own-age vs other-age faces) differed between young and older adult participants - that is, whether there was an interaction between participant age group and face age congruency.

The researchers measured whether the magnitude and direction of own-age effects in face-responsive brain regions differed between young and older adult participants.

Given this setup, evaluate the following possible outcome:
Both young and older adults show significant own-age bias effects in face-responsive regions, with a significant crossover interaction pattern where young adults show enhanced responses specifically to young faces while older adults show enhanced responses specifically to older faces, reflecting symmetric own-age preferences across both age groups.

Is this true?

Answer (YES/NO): NO